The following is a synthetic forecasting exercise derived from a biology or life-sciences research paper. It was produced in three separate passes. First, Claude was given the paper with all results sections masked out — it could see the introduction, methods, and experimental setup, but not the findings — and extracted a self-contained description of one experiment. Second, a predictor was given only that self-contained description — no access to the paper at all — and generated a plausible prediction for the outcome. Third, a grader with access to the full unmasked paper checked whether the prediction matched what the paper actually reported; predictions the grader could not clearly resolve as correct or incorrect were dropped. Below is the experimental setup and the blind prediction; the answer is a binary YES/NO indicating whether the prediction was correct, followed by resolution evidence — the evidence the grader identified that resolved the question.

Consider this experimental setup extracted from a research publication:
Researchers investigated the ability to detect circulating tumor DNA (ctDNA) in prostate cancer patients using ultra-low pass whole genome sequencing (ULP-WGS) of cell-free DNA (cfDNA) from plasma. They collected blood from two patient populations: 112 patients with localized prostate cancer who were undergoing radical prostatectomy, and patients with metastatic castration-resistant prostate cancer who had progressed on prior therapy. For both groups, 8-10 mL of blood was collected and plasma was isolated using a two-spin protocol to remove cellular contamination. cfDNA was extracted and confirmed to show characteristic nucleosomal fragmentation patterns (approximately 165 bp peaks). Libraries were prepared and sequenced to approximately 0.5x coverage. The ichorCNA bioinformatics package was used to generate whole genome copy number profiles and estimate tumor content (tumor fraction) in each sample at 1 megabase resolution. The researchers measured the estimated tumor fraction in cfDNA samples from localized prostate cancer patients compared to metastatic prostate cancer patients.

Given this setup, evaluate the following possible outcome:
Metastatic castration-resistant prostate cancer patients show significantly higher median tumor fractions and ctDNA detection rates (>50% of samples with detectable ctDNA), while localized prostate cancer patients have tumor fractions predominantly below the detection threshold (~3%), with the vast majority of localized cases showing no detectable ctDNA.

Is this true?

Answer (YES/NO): YES